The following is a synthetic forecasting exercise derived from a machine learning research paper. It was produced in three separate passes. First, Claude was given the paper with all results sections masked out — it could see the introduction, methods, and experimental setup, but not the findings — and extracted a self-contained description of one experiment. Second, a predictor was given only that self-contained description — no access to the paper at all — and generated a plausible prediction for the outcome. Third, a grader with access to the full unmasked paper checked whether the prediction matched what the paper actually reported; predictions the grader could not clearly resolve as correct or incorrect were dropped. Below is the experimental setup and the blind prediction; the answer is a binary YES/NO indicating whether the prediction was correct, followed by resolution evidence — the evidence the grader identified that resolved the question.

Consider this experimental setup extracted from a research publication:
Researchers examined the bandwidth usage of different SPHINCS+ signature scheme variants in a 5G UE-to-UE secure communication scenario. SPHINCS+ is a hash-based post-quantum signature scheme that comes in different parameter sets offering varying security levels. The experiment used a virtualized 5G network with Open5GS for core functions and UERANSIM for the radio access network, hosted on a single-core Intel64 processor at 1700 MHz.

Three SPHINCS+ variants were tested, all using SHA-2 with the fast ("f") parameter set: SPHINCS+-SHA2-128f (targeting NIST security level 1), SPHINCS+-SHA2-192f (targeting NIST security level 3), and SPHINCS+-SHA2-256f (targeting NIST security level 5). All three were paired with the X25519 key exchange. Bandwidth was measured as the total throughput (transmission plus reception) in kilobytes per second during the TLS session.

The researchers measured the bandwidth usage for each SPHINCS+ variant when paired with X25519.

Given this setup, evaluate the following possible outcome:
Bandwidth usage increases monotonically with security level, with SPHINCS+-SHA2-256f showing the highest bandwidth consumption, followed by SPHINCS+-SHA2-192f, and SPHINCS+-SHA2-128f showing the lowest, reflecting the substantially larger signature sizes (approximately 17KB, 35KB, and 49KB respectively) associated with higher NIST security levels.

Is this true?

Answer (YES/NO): YES